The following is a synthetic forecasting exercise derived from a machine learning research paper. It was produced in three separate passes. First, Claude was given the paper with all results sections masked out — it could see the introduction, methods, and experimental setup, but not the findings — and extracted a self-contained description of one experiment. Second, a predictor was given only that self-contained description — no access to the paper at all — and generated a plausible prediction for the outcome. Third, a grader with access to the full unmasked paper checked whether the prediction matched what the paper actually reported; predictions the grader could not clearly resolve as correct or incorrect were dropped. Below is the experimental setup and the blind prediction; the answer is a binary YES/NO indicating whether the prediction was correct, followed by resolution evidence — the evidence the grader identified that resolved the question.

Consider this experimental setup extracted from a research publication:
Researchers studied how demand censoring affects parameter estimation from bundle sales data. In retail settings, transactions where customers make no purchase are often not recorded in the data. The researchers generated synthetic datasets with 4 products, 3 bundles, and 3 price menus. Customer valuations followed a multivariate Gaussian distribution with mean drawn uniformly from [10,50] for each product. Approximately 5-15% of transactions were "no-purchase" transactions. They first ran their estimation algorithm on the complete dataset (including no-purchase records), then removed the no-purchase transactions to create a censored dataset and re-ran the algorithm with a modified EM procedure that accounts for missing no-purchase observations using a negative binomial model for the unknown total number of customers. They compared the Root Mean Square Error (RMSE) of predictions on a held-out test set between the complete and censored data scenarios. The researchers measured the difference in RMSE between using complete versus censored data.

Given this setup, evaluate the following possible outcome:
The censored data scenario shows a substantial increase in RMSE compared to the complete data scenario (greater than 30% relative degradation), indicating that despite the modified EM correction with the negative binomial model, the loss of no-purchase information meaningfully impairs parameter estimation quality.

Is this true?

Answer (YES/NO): NO